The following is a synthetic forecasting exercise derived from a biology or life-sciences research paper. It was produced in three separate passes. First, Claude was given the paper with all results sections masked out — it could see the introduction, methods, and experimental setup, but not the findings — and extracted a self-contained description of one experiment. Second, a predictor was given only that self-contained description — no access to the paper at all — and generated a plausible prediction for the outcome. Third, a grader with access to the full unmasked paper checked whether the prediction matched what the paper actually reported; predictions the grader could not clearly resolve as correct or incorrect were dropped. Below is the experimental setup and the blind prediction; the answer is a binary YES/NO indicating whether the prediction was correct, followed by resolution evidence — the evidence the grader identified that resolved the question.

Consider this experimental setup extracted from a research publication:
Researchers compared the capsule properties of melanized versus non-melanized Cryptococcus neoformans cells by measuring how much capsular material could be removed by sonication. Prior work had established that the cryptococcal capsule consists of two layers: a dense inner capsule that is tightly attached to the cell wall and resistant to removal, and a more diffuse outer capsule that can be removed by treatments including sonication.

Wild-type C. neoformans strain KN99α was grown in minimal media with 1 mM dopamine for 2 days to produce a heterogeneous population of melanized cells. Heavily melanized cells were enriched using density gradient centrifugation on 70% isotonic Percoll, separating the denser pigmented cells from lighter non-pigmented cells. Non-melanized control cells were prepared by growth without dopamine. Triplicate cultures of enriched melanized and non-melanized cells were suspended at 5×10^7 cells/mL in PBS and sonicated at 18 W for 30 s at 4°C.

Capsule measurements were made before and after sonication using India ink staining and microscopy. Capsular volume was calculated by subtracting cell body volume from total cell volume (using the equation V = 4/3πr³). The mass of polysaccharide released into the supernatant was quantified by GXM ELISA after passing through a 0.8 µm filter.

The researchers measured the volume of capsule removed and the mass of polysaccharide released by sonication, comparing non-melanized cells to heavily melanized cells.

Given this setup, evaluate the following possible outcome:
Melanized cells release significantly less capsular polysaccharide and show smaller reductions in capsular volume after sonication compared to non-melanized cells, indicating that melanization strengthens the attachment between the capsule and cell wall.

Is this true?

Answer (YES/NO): NO